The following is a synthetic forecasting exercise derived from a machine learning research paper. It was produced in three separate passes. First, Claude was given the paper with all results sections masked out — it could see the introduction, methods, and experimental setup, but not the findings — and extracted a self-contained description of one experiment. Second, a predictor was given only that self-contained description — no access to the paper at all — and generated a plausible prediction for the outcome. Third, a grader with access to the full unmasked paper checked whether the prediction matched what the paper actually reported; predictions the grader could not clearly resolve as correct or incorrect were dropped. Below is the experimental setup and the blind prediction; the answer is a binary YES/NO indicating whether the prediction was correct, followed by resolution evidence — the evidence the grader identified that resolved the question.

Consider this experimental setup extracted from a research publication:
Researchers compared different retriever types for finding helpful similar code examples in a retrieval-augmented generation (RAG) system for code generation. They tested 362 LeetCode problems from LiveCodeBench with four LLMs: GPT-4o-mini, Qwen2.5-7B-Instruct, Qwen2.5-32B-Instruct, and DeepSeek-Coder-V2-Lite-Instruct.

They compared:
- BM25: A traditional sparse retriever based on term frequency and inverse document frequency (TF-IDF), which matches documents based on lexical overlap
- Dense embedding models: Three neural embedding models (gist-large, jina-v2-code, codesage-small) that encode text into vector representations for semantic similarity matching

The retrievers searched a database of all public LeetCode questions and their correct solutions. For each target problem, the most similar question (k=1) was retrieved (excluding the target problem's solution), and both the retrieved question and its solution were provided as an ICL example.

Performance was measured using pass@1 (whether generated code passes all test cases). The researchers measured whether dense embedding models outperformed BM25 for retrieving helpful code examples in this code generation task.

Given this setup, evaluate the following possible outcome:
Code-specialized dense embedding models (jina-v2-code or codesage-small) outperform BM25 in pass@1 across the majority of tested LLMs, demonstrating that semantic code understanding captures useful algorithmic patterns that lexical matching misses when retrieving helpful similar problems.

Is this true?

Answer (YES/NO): NO